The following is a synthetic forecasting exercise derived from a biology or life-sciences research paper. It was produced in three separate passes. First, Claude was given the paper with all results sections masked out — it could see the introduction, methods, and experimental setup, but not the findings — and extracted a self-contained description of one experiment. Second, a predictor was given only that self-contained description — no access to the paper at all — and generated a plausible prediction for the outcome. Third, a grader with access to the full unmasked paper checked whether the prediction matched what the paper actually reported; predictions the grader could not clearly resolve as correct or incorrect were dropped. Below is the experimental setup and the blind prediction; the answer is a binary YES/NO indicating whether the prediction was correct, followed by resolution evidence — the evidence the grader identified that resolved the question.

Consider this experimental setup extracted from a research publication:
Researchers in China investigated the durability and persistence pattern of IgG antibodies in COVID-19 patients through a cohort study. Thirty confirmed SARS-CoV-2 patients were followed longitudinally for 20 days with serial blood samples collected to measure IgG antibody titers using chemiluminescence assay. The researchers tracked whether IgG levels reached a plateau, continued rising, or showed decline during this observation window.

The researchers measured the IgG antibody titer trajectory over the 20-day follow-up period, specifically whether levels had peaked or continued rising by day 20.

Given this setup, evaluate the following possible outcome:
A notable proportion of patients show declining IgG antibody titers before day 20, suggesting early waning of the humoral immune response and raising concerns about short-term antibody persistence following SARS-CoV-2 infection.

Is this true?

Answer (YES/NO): NO